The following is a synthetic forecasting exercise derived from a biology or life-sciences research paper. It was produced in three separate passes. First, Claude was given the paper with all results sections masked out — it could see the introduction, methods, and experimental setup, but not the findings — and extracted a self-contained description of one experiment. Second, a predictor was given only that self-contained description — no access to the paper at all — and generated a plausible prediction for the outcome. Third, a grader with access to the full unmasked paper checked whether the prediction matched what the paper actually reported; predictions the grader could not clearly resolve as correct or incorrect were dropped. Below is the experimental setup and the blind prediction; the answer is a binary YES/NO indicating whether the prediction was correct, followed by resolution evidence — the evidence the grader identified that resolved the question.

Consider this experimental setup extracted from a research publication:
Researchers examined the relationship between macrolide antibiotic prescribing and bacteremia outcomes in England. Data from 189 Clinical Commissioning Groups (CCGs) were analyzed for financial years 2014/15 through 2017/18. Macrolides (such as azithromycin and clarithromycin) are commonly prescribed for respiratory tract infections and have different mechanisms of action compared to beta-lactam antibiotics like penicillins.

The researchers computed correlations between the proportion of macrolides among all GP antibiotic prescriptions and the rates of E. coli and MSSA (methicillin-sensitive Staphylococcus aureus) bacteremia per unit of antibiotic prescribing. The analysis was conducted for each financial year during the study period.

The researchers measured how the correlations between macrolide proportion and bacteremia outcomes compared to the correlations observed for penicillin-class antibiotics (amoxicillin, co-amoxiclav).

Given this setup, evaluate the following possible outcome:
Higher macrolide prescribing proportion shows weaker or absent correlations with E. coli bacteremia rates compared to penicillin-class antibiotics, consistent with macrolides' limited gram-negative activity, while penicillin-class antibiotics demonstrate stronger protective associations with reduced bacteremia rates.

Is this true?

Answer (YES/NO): NO